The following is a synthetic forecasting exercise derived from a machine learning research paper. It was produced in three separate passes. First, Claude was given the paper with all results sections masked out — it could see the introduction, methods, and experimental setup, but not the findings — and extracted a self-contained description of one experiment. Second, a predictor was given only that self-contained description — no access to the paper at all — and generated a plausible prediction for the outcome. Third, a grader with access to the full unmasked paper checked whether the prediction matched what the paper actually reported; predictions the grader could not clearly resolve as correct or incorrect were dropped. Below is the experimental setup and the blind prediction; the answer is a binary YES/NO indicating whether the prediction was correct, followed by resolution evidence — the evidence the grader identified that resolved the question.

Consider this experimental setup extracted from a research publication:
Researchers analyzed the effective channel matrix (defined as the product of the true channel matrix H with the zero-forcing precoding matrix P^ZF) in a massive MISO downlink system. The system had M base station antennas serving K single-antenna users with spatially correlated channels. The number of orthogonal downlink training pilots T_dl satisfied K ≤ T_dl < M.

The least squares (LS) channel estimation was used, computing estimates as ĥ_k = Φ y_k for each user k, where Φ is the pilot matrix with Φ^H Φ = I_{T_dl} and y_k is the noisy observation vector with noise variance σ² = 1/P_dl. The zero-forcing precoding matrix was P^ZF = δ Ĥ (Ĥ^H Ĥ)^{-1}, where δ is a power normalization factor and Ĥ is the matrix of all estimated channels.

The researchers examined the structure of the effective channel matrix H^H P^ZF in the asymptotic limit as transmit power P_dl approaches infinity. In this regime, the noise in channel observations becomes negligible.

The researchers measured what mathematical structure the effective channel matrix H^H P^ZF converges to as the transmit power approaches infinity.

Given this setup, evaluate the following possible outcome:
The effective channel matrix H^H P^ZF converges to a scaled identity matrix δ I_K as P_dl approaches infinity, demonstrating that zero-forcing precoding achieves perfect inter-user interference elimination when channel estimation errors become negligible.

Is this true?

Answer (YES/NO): YES